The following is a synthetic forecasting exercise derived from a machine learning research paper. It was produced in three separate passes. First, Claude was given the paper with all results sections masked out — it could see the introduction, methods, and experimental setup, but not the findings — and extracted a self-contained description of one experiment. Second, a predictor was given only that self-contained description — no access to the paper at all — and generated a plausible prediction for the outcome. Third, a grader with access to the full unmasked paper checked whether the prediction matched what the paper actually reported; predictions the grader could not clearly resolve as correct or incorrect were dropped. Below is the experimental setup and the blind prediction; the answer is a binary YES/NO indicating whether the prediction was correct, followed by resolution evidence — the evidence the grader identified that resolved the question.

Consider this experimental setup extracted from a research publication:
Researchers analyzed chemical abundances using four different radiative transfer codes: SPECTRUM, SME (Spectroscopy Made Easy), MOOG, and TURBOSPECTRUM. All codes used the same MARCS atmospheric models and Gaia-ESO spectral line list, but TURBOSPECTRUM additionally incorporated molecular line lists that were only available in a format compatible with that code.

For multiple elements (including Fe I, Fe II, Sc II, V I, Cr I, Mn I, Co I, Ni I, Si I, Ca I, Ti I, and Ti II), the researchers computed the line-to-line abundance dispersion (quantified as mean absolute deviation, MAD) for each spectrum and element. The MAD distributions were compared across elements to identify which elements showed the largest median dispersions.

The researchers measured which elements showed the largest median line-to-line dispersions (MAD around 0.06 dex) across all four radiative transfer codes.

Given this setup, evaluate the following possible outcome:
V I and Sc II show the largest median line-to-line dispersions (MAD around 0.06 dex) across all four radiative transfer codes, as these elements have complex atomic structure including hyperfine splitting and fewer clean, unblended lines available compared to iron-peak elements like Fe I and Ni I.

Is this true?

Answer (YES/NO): NO